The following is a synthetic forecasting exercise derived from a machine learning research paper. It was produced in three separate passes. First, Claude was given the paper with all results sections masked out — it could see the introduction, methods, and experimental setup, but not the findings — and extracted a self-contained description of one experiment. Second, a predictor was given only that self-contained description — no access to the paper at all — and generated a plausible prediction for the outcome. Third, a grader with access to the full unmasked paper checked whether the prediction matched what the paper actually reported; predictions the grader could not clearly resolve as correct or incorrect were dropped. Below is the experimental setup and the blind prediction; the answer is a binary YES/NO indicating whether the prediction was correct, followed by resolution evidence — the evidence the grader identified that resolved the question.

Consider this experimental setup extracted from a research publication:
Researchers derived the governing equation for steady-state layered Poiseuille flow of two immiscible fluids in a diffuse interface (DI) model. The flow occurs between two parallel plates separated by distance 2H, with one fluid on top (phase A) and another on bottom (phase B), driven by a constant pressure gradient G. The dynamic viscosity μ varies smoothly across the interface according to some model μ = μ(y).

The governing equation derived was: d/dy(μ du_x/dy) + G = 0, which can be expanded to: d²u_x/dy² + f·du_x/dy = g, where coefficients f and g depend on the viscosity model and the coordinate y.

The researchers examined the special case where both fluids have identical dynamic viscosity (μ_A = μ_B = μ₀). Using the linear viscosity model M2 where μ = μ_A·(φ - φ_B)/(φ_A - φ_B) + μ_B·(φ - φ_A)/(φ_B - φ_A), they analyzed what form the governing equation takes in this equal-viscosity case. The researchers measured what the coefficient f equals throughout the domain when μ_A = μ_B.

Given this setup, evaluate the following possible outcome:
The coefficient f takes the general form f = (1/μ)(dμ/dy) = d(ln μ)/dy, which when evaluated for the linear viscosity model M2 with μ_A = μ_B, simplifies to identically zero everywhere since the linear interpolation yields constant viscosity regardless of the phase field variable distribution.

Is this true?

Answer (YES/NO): YES